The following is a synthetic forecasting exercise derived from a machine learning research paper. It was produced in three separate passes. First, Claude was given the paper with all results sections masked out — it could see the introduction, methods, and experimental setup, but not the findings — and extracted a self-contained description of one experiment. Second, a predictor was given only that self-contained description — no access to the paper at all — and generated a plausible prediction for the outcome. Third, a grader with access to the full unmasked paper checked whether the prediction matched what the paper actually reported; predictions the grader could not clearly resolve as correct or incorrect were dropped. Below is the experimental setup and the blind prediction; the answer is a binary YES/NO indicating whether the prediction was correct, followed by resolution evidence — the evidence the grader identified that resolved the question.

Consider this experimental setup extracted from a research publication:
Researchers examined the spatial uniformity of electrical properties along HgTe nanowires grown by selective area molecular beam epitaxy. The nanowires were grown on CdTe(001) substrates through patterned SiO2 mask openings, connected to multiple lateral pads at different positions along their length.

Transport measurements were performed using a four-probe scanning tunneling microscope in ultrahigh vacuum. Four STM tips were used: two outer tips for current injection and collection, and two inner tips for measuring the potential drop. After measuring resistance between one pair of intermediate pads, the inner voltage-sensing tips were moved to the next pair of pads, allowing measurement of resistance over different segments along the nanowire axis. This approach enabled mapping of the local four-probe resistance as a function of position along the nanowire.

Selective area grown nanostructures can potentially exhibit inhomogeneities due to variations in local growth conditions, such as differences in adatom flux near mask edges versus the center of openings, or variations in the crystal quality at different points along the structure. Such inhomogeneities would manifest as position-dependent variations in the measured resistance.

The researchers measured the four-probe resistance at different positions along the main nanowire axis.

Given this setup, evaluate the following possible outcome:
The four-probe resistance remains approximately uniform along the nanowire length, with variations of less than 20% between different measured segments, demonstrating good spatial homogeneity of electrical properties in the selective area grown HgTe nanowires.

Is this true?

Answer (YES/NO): NO